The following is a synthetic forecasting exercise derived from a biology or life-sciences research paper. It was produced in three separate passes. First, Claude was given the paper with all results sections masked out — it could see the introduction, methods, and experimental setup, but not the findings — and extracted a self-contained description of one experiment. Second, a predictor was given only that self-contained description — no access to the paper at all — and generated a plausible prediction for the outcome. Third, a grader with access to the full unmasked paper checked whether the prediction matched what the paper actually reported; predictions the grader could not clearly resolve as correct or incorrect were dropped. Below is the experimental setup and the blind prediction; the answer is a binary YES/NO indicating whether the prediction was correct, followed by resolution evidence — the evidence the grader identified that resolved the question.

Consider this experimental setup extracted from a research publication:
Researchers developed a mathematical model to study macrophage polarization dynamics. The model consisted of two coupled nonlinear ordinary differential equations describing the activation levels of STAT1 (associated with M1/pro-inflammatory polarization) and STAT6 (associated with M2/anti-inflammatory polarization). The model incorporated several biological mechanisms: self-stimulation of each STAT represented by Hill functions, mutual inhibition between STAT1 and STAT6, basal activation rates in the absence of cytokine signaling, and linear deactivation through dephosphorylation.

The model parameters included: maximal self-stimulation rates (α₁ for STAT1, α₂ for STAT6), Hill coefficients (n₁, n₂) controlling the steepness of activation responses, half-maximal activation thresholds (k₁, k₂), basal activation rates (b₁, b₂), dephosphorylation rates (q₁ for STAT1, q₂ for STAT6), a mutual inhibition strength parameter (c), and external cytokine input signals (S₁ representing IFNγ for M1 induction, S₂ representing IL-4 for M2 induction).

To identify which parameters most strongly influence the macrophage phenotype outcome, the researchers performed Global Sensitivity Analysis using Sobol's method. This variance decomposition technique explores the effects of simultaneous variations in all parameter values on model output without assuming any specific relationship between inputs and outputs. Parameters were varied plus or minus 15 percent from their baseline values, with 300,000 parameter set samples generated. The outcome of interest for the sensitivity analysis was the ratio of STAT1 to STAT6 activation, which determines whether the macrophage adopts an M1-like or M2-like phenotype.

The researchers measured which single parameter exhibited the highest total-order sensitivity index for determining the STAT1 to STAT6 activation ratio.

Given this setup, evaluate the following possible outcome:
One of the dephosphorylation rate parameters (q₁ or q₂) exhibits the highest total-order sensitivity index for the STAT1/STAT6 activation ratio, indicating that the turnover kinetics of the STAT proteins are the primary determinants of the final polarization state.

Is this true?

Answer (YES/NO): YES